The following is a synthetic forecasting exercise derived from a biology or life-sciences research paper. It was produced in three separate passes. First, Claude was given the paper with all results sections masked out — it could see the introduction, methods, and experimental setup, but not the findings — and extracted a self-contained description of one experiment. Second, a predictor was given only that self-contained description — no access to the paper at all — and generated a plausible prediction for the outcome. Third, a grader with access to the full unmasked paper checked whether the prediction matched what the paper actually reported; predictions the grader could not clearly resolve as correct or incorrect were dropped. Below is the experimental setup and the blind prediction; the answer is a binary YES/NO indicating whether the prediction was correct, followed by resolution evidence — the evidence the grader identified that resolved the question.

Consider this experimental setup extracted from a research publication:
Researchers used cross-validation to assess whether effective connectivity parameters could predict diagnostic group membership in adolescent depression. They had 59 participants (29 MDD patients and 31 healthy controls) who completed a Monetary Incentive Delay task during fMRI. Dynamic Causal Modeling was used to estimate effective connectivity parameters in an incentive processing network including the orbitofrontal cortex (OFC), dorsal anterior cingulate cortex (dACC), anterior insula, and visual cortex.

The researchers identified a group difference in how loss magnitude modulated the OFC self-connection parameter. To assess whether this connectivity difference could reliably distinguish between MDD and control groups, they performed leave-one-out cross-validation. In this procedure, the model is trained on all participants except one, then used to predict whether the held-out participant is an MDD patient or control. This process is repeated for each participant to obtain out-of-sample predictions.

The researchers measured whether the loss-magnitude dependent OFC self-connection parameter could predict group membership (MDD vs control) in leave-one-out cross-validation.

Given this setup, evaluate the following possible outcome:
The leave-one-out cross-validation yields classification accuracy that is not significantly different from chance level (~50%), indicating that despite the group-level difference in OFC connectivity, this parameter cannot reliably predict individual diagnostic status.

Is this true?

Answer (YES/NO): NO